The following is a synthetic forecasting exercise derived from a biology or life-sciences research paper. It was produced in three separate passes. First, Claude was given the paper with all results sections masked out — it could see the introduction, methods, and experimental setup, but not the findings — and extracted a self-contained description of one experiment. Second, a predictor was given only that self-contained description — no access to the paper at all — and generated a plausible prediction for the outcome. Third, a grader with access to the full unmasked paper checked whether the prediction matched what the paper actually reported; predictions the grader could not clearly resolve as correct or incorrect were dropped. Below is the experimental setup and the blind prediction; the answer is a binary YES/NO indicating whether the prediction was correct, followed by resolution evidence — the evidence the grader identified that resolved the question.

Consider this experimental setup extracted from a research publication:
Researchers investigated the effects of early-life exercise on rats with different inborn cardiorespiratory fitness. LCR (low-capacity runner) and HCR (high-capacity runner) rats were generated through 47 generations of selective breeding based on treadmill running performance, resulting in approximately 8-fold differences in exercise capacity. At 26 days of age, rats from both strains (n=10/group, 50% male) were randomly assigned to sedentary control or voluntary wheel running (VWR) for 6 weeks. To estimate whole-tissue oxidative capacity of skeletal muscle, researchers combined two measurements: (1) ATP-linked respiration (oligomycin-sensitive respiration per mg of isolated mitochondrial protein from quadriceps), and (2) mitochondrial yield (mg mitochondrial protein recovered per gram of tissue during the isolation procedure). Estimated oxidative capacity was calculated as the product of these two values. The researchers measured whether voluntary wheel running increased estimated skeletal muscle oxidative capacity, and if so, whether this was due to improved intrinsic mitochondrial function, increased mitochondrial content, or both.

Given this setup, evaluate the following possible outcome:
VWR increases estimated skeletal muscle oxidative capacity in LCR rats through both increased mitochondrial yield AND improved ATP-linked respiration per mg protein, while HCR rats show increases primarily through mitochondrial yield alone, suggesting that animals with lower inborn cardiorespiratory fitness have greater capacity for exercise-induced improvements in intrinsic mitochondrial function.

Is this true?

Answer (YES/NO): NO